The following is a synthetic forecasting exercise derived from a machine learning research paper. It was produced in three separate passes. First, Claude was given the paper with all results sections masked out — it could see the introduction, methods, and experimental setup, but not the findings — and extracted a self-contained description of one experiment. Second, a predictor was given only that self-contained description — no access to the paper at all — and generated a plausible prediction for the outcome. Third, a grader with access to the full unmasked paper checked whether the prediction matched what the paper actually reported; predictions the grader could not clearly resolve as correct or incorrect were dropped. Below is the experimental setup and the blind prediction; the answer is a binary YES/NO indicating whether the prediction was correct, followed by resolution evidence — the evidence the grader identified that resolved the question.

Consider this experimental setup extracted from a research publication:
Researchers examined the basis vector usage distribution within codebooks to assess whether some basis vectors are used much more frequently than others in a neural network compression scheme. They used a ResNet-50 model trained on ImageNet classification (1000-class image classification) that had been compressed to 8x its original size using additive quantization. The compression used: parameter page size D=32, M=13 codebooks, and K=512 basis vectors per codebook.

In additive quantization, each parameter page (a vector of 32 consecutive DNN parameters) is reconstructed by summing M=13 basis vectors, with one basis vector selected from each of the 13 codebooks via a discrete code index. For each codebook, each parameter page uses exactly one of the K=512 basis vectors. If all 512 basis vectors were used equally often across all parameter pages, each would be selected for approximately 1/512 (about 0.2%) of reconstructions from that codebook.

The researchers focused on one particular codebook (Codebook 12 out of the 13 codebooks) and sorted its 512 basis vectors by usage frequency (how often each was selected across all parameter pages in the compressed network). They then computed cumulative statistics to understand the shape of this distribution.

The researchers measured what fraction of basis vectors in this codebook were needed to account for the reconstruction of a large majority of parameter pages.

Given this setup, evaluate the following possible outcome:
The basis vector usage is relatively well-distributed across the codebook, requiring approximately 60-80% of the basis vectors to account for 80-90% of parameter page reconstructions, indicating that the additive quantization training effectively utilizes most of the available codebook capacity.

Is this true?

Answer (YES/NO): NO